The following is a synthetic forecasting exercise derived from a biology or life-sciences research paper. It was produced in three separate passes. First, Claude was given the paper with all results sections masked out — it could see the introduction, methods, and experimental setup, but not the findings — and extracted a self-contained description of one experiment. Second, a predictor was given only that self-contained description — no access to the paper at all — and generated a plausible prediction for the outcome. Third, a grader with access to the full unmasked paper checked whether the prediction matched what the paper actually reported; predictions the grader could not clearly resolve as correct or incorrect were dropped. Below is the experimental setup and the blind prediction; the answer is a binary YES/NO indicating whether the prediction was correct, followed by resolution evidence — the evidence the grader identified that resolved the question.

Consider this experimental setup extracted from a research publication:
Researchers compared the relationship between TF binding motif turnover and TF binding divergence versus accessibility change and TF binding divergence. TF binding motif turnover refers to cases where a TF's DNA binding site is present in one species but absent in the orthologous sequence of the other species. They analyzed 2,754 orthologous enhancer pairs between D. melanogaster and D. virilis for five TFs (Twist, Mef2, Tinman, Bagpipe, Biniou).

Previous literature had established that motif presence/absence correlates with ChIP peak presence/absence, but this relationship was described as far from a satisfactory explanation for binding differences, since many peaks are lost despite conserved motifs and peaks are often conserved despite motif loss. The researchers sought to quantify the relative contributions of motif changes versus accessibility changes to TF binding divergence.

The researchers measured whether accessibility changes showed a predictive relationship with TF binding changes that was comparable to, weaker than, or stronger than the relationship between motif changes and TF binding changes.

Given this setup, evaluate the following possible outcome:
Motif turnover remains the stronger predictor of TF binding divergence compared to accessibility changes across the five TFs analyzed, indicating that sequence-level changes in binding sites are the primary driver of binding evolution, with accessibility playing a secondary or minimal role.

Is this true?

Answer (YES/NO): NO